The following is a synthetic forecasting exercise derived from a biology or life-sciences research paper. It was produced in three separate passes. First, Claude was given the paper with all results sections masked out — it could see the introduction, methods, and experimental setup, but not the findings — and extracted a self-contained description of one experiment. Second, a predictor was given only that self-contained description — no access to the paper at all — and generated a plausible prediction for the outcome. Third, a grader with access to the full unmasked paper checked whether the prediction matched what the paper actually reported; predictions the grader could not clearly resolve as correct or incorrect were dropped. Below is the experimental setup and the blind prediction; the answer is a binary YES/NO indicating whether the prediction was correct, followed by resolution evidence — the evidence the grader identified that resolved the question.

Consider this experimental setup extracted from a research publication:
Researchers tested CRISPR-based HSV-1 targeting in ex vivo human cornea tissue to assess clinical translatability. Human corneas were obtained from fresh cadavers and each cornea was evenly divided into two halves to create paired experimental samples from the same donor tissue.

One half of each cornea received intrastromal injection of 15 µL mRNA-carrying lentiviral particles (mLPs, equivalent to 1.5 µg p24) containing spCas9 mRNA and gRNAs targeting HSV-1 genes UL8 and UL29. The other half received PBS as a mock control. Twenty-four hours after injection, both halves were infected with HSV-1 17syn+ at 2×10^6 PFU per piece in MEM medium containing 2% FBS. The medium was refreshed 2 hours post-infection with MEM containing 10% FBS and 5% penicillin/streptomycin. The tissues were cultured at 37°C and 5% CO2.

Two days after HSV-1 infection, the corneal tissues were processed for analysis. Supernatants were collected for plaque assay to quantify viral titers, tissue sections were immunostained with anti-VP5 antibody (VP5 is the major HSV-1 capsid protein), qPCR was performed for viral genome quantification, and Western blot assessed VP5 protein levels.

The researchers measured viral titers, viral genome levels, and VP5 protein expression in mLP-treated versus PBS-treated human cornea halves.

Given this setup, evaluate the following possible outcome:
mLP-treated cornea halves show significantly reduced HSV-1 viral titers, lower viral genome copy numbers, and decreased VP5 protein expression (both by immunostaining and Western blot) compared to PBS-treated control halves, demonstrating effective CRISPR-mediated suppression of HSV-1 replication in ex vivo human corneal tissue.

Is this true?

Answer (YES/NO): YES